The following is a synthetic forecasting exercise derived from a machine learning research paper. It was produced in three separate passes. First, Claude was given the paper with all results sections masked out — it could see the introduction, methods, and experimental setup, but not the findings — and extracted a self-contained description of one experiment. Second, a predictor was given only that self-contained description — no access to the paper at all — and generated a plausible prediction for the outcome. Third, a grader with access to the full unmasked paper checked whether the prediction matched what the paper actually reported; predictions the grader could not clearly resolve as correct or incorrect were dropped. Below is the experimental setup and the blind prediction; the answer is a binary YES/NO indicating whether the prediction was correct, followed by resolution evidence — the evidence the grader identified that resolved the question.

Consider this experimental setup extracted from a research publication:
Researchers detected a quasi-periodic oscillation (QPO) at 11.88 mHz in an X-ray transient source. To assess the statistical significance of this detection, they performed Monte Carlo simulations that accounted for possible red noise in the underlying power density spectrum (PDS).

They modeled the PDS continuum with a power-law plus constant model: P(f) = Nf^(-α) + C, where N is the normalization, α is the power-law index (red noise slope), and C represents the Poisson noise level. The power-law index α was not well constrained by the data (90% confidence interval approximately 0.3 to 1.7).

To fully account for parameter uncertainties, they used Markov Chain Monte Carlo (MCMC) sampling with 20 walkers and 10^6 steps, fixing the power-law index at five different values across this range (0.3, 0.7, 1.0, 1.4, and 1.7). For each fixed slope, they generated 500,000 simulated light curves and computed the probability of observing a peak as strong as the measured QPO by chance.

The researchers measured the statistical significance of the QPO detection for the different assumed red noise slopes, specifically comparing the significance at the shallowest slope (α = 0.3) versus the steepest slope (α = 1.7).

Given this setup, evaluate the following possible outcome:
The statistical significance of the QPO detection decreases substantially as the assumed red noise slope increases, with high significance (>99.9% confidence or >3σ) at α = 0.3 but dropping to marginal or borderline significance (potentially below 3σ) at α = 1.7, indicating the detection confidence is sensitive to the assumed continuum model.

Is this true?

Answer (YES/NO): NO